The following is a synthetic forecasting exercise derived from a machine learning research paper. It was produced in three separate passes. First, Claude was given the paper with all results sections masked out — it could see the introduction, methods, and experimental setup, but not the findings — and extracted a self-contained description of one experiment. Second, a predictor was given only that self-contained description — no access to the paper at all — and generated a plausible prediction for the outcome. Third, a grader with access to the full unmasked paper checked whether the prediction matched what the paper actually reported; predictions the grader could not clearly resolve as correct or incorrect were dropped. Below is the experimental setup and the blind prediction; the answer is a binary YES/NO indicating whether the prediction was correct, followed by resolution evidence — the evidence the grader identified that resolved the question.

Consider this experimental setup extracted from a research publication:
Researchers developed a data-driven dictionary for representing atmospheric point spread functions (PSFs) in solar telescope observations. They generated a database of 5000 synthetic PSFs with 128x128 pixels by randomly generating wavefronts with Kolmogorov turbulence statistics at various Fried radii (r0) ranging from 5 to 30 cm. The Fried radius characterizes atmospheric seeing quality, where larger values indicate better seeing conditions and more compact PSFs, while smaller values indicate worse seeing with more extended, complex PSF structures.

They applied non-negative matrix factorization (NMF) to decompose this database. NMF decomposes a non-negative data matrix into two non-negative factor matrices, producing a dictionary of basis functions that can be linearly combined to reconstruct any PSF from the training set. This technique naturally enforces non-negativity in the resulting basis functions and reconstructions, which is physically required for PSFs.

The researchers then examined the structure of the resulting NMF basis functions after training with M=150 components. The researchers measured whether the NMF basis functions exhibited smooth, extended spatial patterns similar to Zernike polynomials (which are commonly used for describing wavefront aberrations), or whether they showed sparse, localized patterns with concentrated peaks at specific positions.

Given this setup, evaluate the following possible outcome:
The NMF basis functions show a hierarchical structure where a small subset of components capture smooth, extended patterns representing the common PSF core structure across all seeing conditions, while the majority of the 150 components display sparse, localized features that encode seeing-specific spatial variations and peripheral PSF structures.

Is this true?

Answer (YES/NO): NO